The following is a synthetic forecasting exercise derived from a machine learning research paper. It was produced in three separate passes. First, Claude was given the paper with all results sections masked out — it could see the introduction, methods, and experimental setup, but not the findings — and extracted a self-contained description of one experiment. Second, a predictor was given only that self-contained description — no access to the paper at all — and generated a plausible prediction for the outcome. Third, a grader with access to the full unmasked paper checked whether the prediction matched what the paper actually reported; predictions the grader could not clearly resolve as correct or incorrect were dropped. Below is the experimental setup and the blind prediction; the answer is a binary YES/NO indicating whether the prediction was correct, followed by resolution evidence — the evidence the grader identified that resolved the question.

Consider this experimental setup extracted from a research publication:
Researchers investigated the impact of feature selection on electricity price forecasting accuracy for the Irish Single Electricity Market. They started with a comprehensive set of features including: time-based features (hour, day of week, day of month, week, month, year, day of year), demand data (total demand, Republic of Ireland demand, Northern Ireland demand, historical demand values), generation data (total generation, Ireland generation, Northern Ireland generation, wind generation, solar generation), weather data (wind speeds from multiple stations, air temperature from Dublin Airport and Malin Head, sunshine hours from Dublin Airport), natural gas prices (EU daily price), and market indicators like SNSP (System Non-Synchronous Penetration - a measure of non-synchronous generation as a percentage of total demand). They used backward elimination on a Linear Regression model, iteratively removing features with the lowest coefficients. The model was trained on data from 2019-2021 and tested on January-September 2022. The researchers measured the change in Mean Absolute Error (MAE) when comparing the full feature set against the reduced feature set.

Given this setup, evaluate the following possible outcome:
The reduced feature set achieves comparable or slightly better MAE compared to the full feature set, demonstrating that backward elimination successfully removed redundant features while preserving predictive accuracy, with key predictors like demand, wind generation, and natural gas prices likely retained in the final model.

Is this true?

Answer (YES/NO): YES